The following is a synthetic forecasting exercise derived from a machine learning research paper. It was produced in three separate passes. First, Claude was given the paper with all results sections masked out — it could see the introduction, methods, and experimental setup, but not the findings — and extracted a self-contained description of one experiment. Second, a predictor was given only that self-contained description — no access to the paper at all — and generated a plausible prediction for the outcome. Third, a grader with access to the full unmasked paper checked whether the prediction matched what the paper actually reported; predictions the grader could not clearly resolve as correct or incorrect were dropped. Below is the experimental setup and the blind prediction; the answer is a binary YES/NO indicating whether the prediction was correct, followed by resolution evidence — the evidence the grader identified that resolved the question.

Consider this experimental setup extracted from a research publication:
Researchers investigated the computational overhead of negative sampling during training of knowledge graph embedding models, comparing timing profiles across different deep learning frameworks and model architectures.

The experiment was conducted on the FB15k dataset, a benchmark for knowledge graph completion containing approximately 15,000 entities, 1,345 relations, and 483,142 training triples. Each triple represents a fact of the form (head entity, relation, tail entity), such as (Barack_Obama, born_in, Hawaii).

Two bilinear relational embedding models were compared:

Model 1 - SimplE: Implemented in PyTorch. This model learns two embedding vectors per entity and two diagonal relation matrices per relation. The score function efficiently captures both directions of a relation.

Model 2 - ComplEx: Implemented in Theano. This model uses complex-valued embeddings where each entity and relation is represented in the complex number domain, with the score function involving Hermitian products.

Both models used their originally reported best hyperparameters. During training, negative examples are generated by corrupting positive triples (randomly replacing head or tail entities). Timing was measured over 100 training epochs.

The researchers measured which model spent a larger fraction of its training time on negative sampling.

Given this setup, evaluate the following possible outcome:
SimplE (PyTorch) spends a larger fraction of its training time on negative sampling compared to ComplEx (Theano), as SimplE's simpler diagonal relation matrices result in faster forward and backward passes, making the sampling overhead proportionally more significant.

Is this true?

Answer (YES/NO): YES